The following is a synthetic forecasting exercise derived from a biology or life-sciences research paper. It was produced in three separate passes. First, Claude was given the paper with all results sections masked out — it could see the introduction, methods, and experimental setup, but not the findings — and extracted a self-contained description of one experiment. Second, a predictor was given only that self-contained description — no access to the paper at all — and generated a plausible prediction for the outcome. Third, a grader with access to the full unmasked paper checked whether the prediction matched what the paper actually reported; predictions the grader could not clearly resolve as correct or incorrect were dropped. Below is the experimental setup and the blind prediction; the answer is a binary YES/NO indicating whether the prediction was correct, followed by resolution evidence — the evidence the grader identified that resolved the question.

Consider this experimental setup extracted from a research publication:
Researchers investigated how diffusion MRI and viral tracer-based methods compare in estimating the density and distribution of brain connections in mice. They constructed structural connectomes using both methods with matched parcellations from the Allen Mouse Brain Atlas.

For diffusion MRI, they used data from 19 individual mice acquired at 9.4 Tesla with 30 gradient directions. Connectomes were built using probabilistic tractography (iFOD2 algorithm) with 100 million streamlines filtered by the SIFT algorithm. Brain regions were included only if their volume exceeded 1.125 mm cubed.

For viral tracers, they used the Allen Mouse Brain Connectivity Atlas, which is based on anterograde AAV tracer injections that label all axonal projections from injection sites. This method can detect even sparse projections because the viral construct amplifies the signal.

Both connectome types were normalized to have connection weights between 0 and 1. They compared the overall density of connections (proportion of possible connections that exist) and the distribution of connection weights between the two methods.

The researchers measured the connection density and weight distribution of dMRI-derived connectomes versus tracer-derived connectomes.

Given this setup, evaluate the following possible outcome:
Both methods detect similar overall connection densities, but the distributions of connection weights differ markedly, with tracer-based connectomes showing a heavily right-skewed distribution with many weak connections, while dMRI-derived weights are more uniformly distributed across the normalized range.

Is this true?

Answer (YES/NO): NO